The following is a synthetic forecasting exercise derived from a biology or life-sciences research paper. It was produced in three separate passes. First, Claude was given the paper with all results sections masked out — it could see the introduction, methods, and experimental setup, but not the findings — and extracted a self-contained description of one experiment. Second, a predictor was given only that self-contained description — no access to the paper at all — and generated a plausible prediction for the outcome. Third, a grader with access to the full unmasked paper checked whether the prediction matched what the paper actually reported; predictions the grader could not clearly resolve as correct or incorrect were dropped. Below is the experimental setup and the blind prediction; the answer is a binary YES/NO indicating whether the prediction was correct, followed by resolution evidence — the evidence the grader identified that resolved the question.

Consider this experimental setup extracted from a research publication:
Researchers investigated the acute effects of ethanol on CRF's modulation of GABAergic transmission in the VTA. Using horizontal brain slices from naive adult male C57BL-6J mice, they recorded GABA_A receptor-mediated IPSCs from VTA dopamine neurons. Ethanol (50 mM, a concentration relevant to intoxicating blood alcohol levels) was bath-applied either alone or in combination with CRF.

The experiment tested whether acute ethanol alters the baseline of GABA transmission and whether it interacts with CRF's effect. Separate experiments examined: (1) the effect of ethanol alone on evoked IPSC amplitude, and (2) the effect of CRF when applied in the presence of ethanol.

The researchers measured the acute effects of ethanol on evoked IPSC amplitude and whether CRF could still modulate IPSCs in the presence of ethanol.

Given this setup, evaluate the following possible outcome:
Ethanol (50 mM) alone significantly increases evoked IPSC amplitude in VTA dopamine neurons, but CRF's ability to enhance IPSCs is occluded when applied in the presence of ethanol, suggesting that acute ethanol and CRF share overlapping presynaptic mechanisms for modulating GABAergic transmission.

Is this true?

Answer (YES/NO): NO